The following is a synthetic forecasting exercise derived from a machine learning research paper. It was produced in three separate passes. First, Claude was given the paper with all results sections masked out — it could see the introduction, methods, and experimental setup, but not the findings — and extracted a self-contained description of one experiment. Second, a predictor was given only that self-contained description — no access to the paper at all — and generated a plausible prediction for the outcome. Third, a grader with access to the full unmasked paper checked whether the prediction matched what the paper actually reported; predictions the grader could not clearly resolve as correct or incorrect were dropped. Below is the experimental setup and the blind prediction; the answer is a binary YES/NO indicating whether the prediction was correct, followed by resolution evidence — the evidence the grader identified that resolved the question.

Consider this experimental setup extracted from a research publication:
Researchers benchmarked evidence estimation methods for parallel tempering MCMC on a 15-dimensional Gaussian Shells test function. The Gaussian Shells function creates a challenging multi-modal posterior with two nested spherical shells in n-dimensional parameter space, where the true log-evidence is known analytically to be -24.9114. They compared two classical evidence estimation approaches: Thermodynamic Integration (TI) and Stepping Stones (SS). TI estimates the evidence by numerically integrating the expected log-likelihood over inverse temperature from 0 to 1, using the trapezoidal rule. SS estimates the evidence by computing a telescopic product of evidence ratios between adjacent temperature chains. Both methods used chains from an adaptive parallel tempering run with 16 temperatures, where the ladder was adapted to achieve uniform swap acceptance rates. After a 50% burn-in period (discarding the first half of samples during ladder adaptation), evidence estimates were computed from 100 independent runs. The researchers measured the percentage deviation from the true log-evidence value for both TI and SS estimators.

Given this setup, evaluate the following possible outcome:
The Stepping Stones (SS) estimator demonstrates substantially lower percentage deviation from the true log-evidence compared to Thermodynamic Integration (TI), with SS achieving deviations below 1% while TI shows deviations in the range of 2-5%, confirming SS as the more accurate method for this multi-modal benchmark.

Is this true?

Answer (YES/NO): NO